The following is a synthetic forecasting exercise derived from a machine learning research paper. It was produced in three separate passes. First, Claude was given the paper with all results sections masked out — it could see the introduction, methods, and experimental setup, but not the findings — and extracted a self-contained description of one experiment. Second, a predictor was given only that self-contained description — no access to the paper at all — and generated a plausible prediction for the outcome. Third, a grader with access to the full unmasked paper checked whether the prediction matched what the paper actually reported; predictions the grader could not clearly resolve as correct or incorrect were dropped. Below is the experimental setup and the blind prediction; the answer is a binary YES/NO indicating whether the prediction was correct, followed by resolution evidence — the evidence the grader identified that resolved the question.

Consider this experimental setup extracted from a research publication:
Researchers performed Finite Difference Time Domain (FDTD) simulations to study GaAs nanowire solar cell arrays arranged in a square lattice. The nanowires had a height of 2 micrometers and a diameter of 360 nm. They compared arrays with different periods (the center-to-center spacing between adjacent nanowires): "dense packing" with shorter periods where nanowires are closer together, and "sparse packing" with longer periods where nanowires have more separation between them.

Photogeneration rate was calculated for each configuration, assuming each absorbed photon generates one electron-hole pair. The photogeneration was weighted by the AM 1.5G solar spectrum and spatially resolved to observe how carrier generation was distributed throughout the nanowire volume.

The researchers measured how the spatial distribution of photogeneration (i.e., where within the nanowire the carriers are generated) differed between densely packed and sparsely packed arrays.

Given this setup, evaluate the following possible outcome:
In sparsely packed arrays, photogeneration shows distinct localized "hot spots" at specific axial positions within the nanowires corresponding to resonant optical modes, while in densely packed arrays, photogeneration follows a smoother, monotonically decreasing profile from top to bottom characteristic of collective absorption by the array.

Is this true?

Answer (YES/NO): NO